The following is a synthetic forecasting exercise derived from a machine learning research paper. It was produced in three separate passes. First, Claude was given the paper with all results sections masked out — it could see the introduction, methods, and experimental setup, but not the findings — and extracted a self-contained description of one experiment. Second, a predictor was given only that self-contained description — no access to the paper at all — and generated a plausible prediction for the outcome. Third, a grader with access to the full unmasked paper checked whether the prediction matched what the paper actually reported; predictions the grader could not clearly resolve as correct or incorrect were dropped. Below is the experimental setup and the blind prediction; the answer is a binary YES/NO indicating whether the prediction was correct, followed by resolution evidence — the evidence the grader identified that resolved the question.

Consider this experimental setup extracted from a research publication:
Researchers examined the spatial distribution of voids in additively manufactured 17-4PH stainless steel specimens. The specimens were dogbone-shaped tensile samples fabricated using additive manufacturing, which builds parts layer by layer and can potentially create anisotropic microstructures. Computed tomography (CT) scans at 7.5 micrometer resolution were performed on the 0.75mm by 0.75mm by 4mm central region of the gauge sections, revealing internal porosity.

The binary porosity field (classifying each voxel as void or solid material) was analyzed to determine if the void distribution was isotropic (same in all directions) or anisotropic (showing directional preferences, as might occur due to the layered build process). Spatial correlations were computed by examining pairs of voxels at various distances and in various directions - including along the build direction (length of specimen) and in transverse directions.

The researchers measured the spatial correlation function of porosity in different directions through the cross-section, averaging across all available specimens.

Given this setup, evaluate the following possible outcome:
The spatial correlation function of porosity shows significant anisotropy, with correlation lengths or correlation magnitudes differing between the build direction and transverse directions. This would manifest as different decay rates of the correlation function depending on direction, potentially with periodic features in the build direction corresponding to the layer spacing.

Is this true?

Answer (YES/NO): NO